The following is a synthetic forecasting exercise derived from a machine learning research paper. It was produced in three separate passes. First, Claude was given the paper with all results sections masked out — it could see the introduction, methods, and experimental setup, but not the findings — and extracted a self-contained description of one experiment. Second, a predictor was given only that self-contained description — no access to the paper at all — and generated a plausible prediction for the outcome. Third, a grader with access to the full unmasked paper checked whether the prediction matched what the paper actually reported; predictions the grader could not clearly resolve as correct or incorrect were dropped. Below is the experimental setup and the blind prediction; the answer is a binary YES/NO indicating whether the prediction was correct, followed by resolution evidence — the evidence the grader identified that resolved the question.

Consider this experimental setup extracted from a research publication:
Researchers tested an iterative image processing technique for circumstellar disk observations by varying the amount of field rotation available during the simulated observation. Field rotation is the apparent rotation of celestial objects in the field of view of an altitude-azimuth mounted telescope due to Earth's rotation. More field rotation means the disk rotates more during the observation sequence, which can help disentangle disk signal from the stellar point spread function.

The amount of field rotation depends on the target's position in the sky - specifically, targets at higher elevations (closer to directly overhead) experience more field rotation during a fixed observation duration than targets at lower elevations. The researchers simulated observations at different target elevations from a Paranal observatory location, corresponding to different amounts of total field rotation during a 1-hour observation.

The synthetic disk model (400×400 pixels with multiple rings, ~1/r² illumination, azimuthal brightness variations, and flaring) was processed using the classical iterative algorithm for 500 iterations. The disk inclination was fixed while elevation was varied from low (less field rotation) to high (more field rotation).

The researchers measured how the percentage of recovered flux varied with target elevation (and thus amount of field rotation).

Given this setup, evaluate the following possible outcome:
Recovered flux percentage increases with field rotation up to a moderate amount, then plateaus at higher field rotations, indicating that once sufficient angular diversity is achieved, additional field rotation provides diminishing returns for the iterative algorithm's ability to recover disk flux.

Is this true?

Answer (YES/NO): NO